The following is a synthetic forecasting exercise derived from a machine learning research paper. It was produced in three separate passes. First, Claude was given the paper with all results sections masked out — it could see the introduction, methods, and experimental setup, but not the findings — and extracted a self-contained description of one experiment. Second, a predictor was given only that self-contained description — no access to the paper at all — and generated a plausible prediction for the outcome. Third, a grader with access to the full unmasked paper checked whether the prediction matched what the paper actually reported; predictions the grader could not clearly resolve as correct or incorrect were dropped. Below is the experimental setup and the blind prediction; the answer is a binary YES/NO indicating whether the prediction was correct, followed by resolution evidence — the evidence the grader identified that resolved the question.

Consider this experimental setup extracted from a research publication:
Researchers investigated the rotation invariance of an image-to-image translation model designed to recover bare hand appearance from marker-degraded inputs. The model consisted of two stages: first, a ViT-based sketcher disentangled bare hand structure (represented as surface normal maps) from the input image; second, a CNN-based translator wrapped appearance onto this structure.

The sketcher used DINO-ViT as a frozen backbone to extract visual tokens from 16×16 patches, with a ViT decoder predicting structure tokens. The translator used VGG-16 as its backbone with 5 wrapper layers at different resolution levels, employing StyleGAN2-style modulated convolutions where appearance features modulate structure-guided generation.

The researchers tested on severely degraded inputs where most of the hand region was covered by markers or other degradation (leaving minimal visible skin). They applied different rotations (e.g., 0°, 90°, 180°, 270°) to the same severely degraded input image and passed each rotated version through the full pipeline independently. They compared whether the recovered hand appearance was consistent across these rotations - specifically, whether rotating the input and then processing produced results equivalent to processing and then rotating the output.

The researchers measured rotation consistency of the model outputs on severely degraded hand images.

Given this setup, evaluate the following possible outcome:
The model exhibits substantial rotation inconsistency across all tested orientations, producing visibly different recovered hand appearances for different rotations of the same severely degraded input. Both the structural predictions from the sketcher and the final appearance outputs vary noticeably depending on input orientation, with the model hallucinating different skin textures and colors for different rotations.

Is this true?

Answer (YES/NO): NO